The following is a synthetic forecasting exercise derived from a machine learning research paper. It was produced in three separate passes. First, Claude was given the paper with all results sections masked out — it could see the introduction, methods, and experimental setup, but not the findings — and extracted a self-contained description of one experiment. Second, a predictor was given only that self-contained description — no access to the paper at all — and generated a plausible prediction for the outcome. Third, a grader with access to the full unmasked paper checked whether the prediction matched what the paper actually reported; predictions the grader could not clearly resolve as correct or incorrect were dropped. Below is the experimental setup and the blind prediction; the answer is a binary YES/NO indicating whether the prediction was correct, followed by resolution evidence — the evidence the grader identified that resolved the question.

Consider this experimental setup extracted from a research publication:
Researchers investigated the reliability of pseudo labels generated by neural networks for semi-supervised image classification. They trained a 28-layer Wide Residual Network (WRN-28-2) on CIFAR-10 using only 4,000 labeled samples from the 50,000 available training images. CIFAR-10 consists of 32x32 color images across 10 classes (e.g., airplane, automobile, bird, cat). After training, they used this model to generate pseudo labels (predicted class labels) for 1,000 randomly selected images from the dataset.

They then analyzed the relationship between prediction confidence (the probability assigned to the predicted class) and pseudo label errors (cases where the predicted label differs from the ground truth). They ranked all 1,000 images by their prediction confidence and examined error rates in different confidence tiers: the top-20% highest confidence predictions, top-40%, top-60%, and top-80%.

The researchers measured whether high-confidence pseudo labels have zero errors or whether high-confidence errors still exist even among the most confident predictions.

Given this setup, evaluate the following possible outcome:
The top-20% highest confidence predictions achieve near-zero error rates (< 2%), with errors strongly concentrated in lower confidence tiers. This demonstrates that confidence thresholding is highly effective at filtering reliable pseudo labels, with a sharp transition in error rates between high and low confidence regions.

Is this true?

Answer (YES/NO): NO